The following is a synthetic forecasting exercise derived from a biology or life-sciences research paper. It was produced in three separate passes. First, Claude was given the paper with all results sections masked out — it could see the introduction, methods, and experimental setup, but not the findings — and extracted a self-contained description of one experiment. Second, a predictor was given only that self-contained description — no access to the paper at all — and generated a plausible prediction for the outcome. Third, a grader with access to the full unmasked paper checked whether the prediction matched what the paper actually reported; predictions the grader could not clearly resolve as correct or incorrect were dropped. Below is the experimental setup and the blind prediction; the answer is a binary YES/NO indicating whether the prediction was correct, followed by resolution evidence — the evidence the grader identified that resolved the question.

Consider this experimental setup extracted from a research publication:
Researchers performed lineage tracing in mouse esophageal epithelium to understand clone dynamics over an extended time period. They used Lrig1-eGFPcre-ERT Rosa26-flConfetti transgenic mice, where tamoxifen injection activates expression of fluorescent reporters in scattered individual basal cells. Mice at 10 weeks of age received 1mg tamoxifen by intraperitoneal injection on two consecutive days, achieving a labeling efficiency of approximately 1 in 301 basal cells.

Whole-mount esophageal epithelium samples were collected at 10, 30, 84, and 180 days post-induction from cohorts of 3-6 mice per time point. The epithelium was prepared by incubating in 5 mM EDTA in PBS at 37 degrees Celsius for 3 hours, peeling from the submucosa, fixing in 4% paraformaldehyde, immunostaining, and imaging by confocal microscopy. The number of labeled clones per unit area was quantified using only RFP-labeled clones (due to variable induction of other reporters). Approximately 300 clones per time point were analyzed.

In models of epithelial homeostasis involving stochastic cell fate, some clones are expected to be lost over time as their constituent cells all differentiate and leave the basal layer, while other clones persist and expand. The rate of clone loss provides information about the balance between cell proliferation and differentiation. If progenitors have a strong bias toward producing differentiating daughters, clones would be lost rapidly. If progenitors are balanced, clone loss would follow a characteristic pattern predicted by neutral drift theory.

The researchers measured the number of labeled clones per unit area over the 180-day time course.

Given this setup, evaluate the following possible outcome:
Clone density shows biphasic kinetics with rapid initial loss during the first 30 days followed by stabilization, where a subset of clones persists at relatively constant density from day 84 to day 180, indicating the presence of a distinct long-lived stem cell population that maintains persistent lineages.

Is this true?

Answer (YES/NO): NO